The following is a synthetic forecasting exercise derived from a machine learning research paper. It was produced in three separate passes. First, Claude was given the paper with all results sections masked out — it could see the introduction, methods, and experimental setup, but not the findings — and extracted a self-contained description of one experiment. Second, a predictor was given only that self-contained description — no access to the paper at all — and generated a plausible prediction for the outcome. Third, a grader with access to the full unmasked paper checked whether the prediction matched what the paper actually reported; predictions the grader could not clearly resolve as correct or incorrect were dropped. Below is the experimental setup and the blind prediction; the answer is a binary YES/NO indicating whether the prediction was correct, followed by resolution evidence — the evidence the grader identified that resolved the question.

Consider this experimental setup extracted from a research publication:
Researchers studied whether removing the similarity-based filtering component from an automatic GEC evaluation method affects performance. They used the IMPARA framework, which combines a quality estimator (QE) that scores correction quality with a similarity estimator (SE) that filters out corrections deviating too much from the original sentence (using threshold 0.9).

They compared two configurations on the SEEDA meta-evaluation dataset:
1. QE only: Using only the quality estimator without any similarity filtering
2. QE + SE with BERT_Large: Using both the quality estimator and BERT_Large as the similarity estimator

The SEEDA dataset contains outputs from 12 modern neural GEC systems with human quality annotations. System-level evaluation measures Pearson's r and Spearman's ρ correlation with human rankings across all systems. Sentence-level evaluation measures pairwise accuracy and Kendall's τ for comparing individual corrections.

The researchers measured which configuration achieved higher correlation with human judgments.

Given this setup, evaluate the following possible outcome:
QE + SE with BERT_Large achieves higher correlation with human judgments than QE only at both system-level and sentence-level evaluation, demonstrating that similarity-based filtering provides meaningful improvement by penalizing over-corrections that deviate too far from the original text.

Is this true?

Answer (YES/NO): NO